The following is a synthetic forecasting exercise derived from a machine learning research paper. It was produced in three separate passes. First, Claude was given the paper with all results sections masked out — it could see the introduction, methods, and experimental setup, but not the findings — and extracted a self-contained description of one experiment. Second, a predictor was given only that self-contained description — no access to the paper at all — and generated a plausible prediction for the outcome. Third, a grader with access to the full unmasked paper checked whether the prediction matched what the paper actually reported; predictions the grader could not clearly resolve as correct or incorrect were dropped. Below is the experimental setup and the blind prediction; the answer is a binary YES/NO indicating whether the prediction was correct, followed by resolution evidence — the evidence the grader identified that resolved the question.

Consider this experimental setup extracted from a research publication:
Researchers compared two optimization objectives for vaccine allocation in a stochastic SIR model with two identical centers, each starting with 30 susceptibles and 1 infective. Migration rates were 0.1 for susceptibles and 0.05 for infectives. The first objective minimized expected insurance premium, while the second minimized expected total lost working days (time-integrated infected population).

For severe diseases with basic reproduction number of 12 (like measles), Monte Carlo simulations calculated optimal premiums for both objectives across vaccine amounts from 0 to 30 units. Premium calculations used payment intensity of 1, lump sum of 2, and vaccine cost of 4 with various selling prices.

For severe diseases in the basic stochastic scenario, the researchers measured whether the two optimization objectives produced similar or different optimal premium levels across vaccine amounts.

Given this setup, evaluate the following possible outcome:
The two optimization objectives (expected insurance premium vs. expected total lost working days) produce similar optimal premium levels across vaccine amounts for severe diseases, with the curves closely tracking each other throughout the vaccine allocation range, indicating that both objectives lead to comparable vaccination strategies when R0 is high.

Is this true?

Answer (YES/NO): YES